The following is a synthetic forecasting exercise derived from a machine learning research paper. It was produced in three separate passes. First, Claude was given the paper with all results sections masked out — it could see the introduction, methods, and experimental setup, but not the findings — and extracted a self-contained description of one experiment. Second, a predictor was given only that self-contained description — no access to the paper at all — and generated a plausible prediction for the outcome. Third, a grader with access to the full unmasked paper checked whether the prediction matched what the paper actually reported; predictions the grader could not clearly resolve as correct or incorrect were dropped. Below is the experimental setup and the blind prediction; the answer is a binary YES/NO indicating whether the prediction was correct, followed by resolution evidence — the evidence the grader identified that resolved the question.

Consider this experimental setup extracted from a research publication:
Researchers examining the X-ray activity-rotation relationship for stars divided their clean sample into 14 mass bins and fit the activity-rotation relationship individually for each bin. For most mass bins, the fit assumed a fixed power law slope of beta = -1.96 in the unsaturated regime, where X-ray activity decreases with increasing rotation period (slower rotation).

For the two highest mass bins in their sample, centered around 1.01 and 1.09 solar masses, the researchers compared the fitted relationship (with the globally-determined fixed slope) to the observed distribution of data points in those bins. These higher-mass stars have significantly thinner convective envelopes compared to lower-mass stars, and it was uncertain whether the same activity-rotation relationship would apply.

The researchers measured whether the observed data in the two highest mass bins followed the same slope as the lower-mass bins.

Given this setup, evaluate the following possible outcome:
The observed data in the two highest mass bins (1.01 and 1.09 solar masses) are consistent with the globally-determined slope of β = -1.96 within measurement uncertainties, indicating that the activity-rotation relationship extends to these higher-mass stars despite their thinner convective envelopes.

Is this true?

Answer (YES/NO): NO